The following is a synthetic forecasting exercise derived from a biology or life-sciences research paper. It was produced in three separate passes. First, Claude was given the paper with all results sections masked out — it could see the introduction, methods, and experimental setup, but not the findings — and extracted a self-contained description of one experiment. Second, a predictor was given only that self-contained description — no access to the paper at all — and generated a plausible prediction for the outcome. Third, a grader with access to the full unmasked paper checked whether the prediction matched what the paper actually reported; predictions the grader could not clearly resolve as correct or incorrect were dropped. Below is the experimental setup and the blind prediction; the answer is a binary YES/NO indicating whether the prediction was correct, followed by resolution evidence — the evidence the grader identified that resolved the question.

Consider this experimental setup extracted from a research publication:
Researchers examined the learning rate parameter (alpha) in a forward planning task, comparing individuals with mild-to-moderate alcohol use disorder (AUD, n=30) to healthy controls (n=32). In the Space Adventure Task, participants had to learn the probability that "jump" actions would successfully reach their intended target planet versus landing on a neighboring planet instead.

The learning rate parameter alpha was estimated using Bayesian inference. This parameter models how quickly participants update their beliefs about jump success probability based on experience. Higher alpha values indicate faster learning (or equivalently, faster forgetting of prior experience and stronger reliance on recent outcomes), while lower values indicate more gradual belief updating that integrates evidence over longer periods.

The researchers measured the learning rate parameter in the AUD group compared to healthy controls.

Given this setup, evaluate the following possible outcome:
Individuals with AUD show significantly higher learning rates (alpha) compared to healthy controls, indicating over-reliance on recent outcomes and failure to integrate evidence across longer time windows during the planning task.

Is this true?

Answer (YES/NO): NO